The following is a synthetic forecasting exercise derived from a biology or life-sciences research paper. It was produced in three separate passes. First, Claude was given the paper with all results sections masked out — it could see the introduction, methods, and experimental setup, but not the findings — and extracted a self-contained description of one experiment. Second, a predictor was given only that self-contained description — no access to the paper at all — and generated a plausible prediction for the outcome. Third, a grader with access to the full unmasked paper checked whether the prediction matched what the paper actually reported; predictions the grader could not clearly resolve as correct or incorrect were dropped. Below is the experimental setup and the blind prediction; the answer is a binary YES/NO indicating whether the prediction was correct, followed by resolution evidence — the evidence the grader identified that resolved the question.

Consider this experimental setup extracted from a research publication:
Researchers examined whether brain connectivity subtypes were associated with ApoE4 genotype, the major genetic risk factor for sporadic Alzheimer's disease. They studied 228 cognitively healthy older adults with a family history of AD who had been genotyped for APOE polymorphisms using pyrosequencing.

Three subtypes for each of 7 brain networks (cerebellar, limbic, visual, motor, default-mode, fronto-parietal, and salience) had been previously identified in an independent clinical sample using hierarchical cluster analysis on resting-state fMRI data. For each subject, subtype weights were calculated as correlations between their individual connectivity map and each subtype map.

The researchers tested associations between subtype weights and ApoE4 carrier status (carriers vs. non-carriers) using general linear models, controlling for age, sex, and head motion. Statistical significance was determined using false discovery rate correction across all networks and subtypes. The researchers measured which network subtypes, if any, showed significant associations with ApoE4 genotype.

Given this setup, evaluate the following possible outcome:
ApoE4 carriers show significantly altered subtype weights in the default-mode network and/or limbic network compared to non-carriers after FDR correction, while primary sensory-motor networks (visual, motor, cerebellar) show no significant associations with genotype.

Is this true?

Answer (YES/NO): YES